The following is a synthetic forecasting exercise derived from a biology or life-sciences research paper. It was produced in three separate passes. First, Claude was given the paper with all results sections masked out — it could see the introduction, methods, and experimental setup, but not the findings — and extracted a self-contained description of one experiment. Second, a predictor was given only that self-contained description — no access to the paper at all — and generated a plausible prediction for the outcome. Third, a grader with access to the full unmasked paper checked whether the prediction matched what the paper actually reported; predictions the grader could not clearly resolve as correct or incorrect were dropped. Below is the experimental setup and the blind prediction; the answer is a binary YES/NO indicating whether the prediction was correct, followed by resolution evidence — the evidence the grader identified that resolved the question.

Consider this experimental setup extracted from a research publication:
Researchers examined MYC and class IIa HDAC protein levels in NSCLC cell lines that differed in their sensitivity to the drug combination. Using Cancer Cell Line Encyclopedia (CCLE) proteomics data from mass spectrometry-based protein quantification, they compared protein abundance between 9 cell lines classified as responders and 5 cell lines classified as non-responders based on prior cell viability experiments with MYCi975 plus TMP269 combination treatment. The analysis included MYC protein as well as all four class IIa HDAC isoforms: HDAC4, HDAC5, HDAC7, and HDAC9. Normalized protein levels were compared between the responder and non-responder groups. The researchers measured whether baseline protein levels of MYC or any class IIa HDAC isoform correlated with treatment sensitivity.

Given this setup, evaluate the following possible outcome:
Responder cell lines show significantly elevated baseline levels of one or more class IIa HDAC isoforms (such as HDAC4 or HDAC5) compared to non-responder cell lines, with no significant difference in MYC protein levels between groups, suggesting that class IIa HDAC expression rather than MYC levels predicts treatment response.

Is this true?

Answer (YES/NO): NO